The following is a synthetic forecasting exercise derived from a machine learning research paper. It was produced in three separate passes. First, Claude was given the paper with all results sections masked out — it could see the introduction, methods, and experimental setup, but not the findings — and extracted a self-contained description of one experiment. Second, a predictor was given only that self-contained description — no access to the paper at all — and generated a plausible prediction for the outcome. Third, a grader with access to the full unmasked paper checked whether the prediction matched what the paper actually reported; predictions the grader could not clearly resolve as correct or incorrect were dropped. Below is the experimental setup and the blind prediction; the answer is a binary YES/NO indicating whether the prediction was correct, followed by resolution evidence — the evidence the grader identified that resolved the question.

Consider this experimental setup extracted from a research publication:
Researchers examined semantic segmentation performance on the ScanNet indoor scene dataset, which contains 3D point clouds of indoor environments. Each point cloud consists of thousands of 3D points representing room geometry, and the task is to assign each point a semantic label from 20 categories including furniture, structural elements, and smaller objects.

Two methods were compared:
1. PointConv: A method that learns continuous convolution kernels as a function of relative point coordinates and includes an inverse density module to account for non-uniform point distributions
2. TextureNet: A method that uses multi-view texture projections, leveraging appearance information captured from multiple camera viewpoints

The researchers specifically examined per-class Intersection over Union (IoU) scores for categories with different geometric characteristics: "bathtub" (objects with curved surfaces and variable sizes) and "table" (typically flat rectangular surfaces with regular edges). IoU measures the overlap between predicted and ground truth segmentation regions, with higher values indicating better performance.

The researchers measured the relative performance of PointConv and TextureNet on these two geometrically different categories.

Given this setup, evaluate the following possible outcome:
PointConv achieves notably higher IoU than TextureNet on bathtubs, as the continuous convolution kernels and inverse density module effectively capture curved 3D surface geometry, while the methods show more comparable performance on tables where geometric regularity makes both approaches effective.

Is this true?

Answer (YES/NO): NO